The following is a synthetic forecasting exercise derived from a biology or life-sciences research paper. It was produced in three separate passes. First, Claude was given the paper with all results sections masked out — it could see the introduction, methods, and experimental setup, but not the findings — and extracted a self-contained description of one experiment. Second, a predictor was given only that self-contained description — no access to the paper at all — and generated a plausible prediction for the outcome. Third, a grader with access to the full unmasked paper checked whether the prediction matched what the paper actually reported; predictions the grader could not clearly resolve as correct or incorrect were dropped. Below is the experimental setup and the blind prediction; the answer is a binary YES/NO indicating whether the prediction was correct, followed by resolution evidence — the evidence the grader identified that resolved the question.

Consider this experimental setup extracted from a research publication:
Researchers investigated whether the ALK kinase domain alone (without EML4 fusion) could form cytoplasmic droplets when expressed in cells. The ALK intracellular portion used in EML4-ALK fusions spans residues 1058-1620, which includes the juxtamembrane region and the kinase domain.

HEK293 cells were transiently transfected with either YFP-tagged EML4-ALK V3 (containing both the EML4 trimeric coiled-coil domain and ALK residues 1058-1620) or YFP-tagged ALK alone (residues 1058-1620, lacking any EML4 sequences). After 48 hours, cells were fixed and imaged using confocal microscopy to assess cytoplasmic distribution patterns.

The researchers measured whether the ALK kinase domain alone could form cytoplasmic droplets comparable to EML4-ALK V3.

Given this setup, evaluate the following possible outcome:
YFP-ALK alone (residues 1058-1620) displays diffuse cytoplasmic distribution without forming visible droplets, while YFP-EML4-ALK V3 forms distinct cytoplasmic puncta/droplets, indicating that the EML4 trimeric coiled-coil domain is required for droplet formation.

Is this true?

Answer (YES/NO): YES